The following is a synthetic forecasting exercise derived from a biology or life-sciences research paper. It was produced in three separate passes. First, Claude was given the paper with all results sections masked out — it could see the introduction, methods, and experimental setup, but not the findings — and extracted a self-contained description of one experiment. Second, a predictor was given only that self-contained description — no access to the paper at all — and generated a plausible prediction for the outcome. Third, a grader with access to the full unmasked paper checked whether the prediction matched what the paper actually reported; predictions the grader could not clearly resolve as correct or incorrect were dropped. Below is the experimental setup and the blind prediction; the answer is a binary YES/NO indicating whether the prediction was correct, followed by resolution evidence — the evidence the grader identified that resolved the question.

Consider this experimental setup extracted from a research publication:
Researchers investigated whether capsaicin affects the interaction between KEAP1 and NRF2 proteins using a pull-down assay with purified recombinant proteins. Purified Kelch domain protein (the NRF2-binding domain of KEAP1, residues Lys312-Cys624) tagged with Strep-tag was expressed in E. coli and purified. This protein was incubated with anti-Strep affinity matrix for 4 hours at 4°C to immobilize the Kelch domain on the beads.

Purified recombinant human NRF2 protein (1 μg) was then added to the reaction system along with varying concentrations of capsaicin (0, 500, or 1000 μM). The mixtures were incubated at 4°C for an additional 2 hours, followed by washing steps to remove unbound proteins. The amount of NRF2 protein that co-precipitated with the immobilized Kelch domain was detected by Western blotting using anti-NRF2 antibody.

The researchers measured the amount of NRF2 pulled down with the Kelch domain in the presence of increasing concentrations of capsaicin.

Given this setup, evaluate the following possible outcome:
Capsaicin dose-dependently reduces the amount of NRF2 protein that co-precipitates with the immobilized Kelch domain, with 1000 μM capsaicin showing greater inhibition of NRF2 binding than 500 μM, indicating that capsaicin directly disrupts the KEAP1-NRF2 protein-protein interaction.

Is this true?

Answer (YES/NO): YES